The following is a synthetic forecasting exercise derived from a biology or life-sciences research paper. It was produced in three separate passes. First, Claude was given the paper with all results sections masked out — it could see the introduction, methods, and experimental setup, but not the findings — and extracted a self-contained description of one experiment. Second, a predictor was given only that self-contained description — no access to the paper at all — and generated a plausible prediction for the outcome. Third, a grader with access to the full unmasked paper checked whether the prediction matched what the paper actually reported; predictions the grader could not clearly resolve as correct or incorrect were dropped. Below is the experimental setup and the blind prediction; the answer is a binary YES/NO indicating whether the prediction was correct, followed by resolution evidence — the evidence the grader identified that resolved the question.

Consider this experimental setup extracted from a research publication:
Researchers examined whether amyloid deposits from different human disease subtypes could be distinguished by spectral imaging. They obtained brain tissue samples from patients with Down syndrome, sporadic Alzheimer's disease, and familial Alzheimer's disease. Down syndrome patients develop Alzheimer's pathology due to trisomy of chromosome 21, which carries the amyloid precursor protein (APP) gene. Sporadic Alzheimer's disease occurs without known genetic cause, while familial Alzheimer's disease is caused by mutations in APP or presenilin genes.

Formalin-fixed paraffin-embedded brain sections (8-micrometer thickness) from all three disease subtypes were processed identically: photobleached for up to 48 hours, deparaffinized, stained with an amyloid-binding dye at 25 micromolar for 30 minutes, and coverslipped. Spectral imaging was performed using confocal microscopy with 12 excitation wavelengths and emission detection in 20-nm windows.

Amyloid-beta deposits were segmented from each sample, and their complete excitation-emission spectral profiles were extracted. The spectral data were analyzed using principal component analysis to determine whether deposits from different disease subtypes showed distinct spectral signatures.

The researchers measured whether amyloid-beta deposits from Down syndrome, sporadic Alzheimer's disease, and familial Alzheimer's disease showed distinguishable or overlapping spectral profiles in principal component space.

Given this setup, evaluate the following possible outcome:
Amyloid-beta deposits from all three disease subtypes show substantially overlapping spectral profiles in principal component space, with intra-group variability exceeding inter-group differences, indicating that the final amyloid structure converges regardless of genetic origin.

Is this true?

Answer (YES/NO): NO